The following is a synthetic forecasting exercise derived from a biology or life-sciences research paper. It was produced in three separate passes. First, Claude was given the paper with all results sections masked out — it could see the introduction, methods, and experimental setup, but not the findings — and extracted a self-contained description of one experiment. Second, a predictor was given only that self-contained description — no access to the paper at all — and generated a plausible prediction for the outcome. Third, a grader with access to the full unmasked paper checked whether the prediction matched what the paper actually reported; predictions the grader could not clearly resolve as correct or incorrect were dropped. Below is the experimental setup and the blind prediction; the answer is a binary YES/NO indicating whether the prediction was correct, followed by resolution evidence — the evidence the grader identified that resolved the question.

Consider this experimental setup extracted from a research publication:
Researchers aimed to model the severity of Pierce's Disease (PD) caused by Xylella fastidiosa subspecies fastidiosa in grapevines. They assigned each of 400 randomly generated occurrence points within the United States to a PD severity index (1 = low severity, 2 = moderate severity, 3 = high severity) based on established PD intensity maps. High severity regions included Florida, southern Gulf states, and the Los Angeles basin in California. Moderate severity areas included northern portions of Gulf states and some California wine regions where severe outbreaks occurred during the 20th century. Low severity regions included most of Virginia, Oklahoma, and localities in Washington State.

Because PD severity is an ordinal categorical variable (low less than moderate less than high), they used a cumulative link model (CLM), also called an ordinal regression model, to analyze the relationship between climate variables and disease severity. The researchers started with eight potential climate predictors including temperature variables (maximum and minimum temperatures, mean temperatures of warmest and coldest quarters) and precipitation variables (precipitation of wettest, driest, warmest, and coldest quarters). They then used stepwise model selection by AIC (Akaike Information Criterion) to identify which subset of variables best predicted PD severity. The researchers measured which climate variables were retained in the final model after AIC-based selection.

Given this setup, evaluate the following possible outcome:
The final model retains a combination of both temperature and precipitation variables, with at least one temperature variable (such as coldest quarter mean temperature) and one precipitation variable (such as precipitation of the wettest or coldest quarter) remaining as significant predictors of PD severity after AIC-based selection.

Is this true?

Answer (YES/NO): NO